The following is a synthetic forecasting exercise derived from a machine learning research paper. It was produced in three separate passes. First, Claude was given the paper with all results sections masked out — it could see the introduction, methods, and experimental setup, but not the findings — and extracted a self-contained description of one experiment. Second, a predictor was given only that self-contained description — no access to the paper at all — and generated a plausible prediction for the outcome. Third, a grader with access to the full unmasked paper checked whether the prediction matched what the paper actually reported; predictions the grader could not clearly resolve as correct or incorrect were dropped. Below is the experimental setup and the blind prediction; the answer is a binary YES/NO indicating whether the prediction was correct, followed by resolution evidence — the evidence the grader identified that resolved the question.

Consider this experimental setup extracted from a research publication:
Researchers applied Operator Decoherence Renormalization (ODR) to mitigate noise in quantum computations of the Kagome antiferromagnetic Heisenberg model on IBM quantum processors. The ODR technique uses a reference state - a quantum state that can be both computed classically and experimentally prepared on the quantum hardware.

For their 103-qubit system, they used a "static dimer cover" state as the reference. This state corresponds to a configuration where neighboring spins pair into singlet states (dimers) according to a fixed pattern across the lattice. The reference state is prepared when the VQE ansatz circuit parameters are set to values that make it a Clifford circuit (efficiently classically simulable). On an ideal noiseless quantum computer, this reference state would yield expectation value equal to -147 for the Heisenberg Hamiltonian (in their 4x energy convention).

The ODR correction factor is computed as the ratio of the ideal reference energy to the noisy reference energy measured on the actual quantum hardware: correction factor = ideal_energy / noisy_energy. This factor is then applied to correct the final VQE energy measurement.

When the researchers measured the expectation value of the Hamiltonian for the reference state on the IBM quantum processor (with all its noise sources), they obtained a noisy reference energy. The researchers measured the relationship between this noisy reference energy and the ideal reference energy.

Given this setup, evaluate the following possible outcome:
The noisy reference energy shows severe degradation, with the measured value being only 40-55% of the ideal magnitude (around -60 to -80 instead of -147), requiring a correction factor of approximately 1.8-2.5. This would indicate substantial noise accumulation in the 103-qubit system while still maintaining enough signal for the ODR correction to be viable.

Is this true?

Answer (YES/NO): NO